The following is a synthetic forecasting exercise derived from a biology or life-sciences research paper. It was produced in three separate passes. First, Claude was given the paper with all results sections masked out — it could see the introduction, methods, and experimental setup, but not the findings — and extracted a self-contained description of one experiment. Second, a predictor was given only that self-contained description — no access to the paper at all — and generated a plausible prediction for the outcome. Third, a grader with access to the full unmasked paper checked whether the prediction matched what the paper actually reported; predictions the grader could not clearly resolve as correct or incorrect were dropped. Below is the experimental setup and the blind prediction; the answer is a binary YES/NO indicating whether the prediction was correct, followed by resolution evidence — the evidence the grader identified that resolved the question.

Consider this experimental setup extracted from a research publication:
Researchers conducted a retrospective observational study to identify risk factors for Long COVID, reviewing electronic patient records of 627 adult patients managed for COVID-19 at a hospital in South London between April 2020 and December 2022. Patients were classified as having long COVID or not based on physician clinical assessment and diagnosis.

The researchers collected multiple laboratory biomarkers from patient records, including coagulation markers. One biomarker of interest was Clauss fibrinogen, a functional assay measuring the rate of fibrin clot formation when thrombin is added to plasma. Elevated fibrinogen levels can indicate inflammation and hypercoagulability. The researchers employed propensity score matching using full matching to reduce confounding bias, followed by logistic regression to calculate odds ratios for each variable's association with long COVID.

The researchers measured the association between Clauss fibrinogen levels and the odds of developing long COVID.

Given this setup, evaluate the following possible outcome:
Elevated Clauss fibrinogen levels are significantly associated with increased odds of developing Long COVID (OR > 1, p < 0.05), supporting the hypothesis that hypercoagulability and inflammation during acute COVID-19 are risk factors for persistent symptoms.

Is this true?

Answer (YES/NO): YES